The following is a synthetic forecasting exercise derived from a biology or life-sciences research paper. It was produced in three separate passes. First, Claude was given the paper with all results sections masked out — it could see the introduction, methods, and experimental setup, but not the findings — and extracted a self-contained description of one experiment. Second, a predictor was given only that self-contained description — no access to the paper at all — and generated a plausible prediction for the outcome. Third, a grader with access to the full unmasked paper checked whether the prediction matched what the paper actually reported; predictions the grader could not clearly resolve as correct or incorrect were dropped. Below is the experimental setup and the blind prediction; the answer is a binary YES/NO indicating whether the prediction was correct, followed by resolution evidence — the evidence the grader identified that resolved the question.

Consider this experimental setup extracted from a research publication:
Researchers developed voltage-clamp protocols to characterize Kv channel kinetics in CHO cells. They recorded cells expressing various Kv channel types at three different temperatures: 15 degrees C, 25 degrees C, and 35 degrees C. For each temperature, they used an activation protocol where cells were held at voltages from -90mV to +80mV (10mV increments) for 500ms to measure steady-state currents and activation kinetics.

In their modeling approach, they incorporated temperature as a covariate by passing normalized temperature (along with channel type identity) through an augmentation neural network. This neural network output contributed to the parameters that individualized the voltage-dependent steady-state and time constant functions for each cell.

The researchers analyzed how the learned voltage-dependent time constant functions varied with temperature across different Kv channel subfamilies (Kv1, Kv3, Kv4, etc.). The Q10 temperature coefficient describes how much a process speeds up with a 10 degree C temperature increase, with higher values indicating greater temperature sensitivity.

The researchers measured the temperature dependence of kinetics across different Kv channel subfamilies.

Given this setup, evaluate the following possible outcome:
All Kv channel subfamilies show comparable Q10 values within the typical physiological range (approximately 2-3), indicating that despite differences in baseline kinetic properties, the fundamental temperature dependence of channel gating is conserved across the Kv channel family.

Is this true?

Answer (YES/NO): NO